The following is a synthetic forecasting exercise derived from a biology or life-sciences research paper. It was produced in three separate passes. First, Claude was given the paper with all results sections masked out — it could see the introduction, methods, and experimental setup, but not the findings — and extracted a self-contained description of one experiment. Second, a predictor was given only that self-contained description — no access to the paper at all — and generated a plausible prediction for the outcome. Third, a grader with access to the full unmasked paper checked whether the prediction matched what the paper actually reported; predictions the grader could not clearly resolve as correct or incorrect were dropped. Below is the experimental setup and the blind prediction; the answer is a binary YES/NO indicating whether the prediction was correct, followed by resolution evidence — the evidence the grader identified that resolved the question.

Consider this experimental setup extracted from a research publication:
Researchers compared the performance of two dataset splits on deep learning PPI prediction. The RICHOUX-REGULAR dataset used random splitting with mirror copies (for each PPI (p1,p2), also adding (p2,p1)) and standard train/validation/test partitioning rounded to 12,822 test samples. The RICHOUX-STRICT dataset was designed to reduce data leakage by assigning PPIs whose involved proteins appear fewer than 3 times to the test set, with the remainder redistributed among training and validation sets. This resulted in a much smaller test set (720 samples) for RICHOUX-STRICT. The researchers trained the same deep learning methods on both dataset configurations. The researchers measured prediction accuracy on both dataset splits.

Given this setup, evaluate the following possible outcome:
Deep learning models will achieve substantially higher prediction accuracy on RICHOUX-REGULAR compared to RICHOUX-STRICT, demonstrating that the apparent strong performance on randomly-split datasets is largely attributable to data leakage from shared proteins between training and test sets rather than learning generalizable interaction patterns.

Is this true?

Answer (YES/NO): YES